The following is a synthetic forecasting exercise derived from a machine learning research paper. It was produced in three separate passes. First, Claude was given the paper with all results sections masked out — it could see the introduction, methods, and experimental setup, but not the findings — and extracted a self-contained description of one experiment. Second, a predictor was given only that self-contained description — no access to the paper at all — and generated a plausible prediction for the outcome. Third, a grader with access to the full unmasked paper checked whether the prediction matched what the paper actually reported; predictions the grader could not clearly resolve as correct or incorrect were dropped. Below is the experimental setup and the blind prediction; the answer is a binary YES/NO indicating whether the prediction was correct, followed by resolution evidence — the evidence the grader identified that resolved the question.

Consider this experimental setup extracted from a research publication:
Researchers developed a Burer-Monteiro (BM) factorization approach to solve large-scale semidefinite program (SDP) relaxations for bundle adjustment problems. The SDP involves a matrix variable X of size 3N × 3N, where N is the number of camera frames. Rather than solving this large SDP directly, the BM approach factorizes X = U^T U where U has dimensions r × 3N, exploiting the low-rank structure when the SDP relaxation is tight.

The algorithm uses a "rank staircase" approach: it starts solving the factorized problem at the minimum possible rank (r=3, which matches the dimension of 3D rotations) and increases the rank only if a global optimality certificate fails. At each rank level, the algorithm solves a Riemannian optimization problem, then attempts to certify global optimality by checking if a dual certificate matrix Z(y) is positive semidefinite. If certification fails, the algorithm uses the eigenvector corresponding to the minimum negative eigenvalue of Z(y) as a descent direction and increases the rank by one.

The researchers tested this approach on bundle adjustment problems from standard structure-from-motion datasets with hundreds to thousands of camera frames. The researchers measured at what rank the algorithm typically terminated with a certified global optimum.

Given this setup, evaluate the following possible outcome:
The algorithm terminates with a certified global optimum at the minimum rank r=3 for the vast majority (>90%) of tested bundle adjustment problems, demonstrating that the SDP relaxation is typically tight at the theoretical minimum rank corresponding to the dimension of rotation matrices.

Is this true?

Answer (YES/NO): NO